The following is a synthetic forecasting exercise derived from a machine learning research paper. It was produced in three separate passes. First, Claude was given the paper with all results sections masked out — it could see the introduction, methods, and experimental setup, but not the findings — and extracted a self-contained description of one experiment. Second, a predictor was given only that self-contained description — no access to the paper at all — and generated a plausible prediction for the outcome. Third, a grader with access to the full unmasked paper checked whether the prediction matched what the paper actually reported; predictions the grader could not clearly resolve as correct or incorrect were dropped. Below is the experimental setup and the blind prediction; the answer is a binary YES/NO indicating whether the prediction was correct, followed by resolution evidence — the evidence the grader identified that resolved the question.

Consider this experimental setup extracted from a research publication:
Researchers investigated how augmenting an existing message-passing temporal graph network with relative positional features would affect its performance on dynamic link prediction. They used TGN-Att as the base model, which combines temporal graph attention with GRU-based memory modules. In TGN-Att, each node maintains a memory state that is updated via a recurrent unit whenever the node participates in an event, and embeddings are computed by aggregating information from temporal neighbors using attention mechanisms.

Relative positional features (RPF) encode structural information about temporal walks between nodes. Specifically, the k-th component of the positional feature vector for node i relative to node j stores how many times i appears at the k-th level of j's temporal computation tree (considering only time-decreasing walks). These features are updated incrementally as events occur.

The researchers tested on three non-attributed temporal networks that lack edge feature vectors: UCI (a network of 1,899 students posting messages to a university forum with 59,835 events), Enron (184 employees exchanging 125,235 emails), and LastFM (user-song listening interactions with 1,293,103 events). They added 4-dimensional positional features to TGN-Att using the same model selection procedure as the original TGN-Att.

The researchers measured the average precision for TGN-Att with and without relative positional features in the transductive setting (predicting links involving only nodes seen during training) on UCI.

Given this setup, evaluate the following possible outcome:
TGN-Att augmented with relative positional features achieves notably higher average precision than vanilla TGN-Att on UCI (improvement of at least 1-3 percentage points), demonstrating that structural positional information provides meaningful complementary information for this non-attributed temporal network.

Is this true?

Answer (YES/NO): YES